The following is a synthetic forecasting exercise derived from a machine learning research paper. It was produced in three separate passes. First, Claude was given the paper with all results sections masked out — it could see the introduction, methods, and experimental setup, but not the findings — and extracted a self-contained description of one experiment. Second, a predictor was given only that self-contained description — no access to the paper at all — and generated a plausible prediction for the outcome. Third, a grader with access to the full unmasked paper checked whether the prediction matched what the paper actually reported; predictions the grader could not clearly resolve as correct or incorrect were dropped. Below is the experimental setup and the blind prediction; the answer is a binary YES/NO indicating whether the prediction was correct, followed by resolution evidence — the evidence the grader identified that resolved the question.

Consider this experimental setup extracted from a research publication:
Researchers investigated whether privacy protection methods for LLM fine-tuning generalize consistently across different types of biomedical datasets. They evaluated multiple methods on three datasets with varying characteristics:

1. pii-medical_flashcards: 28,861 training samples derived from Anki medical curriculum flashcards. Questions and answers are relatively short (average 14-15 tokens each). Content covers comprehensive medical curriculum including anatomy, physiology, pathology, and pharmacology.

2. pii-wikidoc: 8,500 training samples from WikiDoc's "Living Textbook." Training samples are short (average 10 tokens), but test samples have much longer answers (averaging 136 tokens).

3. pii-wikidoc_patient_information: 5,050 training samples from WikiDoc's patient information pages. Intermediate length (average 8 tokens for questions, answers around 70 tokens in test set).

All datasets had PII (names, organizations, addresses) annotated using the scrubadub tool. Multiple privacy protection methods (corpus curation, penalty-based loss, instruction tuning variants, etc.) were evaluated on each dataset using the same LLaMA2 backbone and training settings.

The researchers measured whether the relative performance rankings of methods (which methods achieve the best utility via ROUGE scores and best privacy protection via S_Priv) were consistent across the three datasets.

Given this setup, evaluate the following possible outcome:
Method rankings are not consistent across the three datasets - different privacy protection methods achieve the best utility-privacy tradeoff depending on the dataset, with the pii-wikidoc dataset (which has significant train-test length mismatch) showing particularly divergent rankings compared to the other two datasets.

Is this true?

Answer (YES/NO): YES